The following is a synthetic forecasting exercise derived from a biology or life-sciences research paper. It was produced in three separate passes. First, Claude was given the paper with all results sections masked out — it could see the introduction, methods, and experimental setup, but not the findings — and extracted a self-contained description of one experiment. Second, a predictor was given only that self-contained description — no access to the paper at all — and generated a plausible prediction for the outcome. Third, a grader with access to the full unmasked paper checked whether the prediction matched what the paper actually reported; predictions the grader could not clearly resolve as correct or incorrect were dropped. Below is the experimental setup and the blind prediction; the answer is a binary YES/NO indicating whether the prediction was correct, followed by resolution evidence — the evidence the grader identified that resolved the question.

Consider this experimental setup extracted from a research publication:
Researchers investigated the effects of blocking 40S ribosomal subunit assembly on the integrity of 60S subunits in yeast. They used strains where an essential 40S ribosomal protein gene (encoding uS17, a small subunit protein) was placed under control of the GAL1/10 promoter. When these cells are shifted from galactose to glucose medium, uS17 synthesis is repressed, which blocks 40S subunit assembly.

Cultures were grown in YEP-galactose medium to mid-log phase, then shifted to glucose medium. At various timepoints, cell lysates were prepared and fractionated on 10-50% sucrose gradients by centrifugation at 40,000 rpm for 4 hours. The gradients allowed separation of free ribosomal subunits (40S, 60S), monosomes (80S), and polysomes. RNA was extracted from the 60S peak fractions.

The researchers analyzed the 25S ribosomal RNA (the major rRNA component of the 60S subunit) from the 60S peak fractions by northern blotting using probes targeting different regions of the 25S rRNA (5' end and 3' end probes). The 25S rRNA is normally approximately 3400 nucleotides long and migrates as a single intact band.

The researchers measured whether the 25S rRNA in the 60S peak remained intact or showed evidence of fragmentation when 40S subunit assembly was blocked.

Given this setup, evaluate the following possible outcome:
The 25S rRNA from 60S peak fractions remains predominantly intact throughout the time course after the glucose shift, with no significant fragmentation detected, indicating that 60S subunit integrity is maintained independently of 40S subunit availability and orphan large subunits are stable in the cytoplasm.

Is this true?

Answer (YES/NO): NO